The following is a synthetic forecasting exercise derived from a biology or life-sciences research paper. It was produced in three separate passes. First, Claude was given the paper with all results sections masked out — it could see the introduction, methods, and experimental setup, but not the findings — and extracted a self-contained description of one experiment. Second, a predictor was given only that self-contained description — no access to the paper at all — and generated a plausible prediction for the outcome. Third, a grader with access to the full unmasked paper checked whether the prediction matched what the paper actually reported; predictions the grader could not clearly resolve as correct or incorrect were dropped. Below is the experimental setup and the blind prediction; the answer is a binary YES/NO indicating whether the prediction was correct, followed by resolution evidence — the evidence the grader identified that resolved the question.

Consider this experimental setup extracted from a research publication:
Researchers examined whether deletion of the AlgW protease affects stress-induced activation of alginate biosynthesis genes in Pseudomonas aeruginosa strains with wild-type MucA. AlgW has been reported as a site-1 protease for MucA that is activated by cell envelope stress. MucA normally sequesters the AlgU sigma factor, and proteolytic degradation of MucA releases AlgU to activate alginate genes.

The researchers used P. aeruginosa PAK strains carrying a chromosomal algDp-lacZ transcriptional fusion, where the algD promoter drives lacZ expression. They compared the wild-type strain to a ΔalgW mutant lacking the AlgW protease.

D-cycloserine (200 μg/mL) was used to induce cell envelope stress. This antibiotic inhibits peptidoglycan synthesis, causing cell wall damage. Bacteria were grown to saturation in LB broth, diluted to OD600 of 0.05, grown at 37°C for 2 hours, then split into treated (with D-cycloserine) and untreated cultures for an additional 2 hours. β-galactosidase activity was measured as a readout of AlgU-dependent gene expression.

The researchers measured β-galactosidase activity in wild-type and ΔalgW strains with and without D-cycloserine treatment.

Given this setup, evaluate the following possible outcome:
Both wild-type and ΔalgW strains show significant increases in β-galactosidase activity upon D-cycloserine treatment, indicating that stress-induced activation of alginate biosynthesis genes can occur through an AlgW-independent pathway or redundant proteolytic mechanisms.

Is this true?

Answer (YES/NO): NO